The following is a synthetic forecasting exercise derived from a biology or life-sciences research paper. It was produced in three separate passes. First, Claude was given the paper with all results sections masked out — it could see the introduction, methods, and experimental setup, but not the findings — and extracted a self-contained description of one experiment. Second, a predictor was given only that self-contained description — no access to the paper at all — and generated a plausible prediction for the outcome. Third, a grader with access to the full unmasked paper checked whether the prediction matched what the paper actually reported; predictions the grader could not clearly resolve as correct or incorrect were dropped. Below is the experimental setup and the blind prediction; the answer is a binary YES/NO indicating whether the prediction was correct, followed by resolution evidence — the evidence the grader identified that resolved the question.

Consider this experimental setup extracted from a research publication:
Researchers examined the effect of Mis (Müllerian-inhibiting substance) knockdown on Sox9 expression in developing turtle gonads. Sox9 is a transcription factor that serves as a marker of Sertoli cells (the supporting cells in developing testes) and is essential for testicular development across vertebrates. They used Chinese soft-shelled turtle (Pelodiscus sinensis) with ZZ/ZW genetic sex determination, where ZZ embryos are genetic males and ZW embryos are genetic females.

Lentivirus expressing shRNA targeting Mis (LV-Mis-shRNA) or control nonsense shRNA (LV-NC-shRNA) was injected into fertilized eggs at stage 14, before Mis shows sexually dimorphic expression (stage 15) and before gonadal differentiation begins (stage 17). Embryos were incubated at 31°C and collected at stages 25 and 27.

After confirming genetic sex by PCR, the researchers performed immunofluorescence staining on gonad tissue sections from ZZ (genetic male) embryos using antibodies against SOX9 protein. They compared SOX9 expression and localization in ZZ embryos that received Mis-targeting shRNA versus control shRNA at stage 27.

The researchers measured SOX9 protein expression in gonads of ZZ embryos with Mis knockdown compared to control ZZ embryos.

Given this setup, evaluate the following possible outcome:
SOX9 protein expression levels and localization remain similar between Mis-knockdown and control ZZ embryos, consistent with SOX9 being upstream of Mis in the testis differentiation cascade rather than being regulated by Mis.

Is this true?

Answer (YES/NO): NO